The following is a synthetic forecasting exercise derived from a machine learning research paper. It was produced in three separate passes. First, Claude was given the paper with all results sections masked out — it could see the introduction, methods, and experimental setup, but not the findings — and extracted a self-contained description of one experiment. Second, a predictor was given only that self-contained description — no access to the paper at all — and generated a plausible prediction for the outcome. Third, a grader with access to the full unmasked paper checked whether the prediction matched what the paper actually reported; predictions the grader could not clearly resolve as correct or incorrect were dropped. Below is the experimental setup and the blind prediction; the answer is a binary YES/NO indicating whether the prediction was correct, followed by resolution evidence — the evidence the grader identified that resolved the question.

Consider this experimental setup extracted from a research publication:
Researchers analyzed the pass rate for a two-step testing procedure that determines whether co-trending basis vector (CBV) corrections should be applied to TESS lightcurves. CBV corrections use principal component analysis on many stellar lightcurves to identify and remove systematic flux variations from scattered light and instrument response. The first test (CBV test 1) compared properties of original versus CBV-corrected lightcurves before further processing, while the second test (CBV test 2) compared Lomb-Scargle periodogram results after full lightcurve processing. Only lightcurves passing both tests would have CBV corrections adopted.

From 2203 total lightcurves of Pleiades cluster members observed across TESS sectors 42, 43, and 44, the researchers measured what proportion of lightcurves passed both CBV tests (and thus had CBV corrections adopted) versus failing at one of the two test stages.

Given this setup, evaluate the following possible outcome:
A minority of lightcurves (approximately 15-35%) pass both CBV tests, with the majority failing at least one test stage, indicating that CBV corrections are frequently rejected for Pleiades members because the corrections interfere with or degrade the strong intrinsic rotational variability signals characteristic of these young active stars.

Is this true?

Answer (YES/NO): NO